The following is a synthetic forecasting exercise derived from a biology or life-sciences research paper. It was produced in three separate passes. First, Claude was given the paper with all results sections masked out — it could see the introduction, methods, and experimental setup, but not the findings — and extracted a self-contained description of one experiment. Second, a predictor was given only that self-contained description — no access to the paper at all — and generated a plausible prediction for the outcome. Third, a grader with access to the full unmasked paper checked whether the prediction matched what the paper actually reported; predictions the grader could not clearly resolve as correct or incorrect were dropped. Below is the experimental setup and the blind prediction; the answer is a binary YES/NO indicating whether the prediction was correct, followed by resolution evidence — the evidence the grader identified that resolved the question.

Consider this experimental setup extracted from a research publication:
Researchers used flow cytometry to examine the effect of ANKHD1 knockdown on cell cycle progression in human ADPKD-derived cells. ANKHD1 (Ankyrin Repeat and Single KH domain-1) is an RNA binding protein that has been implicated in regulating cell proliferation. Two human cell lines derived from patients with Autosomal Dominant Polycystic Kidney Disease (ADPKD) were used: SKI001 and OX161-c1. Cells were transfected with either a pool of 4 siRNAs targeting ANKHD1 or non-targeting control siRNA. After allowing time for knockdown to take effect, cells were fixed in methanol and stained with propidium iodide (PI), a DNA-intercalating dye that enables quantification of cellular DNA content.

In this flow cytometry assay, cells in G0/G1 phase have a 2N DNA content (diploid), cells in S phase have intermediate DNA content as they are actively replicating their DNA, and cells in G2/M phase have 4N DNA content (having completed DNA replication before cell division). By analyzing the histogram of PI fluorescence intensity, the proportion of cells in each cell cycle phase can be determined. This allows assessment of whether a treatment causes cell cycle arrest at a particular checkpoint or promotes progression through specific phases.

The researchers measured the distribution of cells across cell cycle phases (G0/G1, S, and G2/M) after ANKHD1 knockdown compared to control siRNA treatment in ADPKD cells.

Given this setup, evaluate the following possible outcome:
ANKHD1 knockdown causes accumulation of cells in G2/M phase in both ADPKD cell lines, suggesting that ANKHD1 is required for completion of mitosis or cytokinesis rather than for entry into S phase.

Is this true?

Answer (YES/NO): NO